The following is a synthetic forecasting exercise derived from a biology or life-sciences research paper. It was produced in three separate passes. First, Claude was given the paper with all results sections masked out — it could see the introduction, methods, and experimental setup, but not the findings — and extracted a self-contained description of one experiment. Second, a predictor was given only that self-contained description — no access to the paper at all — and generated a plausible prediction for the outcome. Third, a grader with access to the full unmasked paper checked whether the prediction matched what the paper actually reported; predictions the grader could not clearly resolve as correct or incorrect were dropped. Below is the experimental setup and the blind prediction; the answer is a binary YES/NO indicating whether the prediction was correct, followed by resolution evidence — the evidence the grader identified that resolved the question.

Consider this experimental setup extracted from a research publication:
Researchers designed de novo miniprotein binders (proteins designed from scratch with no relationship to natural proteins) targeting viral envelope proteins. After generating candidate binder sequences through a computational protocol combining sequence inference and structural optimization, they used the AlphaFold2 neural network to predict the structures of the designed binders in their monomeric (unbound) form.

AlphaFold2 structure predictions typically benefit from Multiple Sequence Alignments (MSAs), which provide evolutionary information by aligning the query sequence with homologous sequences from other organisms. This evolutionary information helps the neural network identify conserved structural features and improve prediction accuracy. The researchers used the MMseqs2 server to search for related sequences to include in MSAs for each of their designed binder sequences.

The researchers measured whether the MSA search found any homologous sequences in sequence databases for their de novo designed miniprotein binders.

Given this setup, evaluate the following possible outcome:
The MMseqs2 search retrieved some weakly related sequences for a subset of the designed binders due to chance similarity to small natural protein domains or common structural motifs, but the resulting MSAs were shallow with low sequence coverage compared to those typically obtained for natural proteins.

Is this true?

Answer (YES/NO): NO